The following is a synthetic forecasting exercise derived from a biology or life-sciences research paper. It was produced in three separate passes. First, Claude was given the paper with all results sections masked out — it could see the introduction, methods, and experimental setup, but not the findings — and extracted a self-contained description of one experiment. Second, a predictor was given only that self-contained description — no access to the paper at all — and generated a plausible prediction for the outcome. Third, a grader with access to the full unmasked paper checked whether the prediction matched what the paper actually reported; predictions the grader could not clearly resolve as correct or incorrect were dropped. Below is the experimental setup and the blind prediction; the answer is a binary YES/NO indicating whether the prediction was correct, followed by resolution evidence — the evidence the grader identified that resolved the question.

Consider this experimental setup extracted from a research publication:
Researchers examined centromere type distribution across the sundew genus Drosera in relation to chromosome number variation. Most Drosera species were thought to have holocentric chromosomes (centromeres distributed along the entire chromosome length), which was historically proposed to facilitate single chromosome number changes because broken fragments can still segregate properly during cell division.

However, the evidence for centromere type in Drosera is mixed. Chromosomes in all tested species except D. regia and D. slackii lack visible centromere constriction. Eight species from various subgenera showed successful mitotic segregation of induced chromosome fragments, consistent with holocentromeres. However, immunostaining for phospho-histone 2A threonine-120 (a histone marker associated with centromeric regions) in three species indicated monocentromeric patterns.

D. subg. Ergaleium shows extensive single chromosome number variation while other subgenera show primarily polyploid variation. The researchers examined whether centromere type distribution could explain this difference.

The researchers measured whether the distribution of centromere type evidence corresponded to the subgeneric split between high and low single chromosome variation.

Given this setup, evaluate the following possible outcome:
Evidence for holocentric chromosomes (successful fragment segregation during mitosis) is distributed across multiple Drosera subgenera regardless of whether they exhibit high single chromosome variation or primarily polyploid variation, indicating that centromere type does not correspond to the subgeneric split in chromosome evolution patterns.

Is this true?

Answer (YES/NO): YES